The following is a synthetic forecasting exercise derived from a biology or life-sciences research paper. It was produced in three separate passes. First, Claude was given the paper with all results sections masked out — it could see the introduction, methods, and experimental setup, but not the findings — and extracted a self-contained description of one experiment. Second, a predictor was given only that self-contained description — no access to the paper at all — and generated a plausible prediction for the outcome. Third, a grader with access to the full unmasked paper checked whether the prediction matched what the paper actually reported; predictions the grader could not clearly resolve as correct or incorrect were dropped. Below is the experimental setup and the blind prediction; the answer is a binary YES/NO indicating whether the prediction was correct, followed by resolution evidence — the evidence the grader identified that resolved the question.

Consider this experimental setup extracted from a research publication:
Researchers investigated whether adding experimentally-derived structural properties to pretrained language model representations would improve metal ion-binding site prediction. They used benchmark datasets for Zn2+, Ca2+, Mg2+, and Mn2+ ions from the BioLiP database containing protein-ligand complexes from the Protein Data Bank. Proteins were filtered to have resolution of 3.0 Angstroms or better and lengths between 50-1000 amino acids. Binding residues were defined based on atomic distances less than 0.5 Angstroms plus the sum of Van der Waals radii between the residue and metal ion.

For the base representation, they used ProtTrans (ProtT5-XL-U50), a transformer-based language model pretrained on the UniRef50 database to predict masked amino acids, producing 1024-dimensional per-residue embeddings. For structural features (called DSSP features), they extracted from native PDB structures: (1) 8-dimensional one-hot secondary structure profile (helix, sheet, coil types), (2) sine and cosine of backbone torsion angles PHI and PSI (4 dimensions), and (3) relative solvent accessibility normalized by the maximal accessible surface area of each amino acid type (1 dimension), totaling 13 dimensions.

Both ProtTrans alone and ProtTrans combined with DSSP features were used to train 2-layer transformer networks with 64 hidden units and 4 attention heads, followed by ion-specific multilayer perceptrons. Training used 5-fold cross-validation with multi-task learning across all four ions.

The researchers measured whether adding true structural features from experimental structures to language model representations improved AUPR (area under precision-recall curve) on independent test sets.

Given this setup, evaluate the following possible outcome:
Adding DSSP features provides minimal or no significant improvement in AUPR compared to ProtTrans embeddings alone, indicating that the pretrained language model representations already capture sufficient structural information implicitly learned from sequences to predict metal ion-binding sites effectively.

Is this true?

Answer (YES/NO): YES